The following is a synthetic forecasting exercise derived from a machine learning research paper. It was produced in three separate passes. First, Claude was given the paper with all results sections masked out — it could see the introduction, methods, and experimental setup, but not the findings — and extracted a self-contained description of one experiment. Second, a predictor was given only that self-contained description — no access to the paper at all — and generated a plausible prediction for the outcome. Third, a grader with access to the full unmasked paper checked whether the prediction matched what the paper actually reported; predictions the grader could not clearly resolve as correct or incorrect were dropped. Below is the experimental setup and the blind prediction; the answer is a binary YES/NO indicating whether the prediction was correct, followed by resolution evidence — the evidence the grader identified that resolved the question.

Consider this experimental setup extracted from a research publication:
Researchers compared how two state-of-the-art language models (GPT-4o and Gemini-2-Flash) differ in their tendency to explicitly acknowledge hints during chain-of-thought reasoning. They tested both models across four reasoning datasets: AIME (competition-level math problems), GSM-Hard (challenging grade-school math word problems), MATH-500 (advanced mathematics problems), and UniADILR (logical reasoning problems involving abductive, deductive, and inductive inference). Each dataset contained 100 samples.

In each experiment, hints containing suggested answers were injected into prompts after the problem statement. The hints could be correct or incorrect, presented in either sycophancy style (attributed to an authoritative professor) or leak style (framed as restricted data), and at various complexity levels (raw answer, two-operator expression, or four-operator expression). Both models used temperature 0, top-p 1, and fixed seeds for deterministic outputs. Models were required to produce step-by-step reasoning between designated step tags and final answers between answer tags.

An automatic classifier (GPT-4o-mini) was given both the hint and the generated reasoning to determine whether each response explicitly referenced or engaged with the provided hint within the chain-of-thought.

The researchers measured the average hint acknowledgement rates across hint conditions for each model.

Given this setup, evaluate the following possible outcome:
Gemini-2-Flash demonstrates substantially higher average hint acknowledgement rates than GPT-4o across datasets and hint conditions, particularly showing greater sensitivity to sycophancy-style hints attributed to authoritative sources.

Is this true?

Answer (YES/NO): YES